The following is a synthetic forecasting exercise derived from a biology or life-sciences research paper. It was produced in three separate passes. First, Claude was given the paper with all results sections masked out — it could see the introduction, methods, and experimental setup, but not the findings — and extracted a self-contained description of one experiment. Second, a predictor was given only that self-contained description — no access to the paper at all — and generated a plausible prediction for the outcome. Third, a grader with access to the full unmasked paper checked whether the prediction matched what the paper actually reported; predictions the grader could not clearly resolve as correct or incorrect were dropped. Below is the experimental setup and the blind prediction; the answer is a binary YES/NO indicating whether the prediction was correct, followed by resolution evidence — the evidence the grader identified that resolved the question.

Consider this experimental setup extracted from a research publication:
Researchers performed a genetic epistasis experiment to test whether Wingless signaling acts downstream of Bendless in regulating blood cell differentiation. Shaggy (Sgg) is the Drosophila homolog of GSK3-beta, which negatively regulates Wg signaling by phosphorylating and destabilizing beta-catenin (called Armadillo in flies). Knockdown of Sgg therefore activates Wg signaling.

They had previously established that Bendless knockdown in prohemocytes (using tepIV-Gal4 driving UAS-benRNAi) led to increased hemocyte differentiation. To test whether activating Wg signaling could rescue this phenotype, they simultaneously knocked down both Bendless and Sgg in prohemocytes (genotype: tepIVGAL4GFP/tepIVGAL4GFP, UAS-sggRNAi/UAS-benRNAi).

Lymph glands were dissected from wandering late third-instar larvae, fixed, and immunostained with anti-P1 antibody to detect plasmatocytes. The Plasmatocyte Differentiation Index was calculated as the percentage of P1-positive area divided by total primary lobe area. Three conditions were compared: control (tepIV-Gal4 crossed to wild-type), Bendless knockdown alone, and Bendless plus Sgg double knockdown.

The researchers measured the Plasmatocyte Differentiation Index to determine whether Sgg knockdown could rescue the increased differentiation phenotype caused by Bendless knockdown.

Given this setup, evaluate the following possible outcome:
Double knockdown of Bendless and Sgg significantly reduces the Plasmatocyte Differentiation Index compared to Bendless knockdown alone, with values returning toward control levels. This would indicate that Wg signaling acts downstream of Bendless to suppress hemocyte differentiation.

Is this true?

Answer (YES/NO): YES